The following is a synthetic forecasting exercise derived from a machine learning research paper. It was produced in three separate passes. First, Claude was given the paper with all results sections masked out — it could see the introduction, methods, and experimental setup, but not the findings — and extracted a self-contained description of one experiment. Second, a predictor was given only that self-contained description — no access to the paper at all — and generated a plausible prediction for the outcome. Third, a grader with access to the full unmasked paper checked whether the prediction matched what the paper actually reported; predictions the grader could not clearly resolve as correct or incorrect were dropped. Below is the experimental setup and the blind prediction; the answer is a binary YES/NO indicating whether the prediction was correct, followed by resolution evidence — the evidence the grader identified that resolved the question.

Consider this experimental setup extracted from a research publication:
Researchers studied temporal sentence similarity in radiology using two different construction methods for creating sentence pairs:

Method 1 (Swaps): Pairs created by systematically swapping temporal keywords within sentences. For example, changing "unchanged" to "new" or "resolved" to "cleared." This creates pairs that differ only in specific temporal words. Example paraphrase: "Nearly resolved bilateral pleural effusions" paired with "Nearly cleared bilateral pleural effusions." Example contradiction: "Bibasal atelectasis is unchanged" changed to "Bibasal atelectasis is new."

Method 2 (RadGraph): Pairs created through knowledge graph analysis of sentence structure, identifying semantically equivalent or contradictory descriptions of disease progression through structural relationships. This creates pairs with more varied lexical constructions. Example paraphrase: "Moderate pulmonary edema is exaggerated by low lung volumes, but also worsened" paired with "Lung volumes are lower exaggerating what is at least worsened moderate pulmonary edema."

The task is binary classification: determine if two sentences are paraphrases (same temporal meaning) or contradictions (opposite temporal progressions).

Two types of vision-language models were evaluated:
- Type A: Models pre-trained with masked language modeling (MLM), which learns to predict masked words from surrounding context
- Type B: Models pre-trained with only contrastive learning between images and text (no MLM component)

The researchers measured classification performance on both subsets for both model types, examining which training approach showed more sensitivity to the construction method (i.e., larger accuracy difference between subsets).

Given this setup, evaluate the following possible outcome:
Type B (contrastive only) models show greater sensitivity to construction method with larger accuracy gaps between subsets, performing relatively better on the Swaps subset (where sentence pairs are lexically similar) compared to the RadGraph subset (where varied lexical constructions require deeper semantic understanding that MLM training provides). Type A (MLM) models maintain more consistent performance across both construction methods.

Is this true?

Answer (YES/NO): NO